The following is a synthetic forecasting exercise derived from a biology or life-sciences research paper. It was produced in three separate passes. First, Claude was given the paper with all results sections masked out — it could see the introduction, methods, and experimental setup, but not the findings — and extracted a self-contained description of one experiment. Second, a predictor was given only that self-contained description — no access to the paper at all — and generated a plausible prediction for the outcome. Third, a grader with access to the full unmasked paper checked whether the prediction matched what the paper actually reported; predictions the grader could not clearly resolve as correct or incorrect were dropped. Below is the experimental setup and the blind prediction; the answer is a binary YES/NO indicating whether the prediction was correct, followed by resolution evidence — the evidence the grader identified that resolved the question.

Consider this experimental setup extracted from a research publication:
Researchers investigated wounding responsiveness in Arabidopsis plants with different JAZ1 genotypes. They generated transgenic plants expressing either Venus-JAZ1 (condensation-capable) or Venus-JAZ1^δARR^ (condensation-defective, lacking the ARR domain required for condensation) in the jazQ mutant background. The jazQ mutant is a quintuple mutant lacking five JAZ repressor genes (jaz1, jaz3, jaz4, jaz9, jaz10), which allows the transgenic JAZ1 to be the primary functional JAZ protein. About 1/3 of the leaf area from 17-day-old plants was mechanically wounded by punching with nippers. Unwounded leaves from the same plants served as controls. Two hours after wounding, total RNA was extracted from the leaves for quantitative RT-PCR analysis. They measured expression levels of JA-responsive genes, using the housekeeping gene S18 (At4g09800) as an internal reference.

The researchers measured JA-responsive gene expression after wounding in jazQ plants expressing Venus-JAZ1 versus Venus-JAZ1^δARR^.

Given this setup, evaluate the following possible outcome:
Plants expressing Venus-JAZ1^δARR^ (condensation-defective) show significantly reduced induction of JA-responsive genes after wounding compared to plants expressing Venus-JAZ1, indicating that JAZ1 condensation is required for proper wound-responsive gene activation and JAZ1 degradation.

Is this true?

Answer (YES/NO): YES